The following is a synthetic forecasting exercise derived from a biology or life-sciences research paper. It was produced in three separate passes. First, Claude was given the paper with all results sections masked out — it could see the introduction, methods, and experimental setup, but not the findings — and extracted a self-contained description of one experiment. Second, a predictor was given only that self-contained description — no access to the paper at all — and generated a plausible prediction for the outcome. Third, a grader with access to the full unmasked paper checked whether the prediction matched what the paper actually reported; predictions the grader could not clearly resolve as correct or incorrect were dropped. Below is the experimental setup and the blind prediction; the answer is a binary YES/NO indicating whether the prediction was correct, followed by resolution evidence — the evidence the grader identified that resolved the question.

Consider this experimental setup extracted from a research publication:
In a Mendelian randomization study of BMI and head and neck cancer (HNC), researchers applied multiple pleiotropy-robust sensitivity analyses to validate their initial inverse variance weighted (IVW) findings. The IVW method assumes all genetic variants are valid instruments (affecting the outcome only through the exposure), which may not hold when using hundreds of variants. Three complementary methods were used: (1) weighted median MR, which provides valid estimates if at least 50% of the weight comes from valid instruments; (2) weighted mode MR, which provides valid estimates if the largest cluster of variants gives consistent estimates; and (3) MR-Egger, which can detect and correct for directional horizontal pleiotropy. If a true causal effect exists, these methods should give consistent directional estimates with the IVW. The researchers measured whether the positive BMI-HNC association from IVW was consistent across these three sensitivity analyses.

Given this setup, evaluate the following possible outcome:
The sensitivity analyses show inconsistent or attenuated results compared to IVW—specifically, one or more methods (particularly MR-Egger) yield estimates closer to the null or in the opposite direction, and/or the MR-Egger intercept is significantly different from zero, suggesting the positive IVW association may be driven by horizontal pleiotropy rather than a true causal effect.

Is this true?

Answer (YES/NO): YES